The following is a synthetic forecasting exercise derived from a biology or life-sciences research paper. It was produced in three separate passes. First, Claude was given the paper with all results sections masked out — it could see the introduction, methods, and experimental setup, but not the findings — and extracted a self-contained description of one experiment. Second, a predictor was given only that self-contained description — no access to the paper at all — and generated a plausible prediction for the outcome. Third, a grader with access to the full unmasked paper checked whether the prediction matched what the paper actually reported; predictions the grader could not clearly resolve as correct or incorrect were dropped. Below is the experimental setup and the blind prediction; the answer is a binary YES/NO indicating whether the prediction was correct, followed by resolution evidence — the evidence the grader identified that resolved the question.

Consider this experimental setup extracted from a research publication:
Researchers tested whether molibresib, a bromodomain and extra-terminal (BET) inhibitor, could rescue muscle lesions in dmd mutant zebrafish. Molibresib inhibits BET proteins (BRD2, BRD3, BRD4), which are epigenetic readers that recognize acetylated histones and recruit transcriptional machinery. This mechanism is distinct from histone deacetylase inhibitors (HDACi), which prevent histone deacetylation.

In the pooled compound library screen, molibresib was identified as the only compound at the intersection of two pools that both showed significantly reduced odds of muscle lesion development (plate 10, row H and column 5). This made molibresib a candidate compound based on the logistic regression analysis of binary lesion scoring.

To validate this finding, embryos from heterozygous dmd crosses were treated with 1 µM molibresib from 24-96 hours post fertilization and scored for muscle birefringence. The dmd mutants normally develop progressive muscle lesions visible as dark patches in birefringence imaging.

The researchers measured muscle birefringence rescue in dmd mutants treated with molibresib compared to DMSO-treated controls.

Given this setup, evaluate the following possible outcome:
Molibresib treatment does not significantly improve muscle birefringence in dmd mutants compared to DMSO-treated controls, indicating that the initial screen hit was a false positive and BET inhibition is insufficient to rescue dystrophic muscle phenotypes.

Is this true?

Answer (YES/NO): YES